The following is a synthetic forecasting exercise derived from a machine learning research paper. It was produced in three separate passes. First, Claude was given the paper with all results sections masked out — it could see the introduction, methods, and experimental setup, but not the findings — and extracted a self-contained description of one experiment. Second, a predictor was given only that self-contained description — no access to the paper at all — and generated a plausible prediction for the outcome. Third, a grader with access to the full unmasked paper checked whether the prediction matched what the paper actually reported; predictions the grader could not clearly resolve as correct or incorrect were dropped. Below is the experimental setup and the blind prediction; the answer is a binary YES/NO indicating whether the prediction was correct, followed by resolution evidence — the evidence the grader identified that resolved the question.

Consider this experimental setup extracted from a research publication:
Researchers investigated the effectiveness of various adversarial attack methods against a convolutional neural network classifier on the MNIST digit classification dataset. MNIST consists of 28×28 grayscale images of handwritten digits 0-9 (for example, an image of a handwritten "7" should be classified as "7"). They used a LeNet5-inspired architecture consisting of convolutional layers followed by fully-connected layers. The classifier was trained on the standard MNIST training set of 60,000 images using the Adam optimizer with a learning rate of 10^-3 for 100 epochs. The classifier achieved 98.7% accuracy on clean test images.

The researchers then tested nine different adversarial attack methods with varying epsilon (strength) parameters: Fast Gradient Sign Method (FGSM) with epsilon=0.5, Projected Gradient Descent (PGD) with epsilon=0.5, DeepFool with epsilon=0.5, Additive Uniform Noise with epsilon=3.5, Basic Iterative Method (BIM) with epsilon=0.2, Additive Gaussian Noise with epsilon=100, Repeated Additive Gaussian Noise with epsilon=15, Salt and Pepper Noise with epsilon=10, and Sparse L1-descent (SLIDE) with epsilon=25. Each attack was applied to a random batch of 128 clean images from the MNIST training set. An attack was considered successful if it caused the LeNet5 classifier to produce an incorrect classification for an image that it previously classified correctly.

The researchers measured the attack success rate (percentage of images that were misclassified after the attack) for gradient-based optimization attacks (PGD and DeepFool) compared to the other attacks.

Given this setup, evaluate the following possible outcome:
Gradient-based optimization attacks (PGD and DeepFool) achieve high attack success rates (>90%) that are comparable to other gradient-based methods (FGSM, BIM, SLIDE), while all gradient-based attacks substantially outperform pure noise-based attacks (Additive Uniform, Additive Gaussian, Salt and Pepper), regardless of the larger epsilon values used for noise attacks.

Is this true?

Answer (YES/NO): NO